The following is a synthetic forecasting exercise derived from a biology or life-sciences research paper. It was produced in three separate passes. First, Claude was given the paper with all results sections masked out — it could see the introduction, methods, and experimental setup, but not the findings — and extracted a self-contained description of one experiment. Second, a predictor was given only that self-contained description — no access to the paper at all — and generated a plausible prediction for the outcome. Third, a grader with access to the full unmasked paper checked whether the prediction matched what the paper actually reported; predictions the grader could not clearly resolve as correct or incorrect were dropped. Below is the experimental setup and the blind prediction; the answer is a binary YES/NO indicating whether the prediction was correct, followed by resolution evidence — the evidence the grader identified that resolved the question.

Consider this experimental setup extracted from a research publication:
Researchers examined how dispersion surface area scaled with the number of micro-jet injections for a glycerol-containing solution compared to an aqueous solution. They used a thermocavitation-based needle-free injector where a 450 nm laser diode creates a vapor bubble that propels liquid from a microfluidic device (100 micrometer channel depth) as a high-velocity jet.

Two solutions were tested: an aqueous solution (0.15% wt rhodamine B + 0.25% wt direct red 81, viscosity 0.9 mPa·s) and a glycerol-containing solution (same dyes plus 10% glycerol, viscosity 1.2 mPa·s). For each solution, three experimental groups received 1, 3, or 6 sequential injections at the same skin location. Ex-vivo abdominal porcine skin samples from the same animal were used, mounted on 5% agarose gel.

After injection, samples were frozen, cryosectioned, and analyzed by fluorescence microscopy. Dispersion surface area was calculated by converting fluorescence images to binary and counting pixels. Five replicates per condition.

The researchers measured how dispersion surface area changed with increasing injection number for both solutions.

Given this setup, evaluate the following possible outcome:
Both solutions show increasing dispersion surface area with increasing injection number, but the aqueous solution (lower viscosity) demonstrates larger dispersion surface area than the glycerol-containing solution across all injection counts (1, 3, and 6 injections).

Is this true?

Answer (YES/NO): NO